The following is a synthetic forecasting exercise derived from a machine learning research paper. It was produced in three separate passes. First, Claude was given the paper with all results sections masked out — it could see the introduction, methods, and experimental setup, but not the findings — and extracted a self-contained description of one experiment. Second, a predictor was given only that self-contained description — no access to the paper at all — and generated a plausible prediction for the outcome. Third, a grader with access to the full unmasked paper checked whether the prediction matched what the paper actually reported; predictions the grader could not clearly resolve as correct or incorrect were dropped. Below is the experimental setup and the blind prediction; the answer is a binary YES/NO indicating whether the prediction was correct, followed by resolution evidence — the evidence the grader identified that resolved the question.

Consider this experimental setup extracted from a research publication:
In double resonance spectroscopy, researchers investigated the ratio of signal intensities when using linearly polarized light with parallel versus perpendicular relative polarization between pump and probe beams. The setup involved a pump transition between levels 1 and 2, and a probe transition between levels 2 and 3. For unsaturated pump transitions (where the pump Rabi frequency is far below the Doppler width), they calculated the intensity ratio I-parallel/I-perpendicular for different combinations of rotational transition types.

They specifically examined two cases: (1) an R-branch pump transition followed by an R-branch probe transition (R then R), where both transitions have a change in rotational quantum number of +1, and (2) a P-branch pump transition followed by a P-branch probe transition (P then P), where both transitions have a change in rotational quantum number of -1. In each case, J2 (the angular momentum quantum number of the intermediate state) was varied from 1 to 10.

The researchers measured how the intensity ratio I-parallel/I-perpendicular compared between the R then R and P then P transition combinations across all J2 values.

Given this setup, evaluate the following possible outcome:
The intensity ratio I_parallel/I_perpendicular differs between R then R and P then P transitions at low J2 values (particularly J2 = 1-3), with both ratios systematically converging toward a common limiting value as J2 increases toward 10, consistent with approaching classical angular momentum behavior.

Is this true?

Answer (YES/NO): NO